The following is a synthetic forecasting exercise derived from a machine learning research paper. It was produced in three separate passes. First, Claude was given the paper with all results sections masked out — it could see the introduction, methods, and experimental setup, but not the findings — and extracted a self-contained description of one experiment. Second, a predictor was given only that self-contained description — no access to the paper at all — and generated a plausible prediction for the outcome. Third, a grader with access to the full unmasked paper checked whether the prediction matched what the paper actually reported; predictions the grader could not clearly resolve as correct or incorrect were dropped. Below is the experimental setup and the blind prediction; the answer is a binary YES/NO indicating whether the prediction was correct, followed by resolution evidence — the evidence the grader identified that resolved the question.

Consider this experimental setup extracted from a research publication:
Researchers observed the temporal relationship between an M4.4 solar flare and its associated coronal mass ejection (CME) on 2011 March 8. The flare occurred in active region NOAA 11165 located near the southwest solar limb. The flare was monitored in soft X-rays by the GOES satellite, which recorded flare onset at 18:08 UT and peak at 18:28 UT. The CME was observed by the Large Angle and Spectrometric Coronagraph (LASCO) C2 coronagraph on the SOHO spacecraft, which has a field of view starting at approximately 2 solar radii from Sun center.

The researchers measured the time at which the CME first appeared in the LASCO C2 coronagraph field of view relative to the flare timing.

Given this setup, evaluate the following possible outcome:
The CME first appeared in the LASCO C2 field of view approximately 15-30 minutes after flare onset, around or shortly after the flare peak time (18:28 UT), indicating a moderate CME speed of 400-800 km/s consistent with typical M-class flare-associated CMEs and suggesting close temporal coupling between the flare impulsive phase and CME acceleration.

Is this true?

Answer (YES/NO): NO